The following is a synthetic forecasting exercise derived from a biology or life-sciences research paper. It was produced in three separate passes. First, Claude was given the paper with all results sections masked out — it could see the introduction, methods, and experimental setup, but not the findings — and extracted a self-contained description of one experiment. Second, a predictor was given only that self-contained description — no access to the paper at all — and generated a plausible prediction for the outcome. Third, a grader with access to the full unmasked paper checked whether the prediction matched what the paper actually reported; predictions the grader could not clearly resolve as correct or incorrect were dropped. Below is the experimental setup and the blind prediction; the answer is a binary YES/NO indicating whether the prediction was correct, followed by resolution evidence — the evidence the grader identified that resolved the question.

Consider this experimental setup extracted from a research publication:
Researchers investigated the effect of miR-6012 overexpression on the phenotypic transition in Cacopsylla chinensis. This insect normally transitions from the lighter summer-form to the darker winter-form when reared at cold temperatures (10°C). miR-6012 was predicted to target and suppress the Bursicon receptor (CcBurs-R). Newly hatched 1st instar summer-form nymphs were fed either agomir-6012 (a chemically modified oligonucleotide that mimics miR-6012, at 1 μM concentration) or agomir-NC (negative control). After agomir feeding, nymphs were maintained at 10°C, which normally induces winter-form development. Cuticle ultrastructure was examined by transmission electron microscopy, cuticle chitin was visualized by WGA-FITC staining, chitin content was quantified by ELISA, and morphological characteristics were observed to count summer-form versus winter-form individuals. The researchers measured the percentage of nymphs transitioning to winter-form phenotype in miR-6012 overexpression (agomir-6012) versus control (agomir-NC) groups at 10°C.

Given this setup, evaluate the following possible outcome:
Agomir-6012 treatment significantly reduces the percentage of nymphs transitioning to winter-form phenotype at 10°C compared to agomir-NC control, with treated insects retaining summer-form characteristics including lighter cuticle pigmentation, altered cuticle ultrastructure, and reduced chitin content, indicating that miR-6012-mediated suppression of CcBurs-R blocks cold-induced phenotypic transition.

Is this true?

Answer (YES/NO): YES